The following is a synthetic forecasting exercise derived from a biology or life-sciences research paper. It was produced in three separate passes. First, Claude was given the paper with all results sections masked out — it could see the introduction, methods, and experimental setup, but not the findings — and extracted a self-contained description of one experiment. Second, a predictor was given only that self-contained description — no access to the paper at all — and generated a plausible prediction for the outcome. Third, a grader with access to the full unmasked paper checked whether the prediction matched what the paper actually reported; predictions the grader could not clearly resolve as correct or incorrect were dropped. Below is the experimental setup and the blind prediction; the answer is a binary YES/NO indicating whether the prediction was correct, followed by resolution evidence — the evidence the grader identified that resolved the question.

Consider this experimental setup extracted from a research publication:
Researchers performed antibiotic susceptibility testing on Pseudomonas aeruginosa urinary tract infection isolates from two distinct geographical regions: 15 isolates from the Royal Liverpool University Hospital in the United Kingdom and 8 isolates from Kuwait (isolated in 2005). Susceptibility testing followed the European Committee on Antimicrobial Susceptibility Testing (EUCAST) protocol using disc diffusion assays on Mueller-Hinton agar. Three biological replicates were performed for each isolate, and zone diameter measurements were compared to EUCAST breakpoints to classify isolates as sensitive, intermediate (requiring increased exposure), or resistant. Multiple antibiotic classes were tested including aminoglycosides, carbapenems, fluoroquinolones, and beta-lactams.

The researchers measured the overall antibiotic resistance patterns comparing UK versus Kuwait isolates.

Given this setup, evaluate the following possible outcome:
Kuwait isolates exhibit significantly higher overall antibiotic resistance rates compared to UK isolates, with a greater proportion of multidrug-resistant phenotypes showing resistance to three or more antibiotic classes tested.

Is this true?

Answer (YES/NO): YES